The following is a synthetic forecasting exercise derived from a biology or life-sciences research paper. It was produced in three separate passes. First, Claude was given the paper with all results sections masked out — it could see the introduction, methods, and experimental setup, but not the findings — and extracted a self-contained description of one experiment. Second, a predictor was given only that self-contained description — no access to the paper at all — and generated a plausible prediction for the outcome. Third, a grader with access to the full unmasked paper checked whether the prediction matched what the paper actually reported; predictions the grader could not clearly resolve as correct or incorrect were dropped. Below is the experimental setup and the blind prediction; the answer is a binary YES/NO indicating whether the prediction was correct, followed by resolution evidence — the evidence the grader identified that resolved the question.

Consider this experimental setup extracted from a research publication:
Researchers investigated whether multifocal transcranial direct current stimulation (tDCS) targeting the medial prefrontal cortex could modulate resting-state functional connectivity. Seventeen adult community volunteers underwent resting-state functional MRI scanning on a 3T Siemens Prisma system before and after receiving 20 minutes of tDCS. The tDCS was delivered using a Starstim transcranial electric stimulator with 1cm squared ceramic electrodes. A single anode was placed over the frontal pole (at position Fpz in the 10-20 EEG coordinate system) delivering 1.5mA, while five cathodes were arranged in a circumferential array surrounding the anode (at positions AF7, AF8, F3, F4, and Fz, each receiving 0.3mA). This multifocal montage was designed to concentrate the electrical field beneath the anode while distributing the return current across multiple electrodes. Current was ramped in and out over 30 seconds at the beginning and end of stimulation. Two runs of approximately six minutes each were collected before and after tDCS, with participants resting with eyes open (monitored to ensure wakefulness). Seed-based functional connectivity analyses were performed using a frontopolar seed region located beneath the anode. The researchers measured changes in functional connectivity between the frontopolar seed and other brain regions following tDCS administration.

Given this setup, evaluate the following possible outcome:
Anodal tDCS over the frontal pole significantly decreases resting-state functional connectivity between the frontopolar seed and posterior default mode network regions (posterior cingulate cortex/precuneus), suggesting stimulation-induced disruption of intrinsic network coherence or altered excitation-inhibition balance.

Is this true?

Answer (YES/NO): NO